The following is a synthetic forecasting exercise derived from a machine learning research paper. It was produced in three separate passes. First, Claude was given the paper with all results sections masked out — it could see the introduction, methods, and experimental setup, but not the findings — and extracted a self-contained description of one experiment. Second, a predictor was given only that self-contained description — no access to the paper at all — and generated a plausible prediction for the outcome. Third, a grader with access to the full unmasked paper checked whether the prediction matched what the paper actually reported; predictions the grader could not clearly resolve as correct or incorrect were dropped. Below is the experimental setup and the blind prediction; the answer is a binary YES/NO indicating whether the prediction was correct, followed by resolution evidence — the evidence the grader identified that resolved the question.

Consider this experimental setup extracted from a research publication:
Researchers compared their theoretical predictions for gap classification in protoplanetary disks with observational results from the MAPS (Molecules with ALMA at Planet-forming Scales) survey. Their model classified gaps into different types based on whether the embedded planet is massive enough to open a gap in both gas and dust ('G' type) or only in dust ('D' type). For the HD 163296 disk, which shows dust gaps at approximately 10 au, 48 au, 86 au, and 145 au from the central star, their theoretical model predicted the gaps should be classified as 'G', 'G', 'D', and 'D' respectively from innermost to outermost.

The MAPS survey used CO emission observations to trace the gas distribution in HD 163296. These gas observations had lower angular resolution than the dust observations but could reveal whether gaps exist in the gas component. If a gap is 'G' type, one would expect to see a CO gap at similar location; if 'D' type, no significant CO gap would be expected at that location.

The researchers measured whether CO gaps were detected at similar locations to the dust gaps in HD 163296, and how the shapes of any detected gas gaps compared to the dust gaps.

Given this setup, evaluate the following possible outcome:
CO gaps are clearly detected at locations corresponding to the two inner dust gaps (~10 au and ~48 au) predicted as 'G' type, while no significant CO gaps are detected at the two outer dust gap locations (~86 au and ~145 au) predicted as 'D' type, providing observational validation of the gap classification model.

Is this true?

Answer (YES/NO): NO